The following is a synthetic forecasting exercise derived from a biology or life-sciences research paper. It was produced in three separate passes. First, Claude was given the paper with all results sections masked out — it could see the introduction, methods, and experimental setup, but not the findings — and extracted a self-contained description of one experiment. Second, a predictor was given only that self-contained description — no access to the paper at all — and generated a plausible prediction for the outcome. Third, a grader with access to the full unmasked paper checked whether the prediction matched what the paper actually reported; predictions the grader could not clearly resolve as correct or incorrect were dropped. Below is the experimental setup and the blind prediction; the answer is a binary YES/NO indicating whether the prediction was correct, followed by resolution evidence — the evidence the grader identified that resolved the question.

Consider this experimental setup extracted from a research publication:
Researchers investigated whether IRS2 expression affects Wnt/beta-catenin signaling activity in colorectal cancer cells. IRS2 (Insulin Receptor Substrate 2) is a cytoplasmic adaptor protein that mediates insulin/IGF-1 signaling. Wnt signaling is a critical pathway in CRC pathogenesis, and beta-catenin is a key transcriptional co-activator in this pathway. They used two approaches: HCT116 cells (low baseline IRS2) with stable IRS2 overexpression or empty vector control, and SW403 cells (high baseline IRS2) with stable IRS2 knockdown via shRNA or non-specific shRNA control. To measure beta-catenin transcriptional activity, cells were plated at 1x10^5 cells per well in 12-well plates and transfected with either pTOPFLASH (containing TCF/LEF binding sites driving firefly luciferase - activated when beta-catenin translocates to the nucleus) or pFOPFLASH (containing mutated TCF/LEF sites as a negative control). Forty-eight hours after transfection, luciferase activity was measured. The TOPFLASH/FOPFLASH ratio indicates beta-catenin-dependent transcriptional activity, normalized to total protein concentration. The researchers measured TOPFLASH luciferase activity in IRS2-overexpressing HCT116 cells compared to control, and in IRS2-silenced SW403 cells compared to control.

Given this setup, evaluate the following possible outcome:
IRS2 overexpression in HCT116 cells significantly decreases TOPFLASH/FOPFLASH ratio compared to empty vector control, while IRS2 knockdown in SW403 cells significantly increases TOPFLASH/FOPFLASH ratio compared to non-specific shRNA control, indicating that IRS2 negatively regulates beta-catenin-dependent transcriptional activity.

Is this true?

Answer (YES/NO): NO